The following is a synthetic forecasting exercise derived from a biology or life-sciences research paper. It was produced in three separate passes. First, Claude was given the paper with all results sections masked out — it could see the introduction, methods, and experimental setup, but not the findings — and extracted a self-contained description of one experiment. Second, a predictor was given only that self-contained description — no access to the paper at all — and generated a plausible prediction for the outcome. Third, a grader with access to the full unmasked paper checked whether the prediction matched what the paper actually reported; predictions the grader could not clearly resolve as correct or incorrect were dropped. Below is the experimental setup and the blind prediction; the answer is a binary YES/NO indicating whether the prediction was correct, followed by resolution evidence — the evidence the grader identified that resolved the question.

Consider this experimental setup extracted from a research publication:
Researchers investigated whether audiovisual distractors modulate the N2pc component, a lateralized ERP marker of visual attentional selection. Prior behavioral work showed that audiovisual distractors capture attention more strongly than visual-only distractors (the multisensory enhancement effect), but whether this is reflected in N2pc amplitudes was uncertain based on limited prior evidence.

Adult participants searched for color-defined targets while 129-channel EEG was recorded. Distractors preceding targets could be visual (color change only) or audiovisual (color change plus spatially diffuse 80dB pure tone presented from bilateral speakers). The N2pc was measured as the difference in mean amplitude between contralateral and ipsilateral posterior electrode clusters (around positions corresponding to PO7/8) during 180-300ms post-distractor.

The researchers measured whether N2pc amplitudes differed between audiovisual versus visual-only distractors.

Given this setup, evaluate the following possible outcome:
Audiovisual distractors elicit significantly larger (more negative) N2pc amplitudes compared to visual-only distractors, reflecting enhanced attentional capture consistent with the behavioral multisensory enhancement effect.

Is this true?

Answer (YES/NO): NO